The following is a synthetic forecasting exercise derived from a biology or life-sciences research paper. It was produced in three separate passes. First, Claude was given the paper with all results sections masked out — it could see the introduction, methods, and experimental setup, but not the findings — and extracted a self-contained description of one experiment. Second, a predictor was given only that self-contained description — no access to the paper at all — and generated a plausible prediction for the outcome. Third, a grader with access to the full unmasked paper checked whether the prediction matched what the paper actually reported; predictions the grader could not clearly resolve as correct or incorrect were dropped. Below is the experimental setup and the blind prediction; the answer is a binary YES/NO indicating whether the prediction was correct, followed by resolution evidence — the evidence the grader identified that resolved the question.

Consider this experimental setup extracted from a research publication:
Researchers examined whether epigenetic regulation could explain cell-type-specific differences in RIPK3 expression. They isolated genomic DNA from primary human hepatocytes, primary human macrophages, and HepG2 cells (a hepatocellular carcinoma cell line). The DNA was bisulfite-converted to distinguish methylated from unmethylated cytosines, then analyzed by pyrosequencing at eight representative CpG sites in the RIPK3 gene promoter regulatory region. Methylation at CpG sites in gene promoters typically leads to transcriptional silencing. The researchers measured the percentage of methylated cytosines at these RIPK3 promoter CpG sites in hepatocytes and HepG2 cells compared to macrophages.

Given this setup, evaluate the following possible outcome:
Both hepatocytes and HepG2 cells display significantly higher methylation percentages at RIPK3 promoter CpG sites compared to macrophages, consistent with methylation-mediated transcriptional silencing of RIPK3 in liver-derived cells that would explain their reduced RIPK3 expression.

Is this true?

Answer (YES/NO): YES